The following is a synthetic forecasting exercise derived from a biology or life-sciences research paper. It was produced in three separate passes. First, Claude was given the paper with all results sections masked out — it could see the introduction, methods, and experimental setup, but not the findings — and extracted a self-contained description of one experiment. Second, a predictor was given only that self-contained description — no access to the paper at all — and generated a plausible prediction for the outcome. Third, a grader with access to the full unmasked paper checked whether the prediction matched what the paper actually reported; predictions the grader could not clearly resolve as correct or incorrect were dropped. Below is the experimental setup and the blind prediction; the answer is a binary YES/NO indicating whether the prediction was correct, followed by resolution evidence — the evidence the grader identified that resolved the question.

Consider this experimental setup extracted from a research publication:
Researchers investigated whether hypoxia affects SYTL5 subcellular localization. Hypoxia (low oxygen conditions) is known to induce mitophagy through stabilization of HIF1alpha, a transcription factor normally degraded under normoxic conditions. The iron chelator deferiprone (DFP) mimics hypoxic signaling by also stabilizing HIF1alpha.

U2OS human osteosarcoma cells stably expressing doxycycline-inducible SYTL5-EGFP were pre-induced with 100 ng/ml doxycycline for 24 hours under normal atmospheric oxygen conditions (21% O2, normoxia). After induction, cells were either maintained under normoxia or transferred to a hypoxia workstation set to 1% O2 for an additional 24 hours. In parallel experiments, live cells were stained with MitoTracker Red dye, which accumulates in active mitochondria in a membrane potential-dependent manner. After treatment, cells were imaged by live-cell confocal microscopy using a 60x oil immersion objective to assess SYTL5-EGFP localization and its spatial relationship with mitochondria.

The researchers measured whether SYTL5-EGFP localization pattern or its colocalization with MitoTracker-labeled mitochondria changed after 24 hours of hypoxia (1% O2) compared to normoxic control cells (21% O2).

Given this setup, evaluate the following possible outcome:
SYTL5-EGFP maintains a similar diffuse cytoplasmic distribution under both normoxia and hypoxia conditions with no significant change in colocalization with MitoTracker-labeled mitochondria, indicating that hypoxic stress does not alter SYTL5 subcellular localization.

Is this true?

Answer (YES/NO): NO